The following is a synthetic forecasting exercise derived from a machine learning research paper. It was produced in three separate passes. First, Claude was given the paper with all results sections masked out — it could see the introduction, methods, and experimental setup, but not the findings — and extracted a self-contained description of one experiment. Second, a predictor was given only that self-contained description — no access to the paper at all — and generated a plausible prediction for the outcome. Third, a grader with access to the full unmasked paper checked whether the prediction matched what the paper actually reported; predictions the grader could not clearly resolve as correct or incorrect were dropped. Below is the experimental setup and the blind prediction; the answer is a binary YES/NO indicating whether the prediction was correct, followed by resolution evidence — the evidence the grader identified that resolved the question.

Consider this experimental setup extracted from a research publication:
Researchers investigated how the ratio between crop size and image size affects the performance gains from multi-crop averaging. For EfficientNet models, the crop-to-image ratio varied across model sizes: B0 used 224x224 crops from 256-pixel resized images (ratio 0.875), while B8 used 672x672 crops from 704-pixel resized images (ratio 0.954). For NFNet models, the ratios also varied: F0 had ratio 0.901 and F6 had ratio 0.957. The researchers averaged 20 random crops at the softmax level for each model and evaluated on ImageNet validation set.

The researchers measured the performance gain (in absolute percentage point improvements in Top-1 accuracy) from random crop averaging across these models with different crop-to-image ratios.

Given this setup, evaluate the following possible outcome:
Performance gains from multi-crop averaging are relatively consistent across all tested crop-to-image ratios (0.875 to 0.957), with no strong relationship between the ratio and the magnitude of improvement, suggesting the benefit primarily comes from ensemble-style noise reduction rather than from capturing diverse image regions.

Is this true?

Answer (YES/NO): NO